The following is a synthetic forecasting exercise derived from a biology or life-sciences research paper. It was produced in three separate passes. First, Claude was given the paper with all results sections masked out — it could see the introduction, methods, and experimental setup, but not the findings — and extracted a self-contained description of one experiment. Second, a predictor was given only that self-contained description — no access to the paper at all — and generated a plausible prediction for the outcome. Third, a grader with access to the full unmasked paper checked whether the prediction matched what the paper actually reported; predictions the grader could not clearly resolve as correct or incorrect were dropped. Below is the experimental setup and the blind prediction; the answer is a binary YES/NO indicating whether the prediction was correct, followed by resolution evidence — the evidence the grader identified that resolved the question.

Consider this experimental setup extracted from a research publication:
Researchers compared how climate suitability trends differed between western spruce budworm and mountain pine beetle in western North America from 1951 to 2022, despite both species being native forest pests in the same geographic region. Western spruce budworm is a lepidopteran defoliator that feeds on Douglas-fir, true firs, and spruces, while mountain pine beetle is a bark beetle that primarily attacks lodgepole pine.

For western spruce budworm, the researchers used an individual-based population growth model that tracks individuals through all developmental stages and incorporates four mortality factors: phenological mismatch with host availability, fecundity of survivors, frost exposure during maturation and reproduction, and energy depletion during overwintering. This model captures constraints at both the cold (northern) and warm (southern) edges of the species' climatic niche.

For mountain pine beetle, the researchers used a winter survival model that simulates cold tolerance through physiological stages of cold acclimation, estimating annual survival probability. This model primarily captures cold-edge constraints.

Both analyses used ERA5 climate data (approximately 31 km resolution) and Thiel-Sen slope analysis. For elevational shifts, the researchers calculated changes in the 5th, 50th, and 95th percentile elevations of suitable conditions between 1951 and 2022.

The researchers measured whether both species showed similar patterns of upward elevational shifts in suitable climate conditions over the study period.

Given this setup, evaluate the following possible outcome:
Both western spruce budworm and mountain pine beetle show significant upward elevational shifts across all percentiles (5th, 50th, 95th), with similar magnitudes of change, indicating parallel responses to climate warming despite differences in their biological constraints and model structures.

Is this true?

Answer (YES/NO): NO